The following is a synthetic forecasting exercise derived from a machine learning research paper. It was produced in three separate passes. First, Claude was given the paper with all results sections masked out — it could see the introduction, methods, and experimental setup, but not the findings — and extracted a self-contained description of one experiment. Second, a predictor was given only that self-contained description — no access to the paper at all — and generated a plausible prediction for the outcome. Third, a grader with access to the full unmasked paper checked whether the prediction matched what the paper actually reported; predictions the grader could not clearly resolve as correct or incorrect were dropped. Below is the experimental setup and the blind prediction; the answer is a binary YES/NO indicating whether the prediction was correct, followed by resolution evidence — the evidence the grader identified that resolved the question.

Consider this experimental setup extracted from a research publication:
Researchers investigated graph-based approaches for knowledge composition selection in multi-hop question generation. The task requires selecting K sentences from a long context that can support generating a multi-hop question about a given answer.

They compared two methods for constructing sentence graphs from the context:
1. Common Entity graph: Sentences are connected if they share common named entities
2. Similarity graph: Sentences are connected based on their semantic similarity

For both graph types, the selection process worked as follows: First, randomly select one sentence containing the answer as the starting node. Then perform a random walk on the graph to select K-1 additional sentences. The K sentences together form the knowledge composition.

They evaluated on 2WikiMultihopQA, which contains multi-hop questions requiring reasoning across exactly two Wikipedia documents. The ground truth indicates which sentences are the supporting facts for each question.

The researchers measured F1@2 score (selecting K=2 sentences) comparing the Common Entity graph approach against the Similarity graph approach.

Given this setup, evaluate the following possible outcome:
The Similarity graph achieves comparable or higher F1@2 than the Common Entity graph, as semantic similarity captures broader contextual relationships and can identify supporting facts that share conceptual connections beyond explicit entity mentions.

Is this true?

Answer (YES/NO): NO